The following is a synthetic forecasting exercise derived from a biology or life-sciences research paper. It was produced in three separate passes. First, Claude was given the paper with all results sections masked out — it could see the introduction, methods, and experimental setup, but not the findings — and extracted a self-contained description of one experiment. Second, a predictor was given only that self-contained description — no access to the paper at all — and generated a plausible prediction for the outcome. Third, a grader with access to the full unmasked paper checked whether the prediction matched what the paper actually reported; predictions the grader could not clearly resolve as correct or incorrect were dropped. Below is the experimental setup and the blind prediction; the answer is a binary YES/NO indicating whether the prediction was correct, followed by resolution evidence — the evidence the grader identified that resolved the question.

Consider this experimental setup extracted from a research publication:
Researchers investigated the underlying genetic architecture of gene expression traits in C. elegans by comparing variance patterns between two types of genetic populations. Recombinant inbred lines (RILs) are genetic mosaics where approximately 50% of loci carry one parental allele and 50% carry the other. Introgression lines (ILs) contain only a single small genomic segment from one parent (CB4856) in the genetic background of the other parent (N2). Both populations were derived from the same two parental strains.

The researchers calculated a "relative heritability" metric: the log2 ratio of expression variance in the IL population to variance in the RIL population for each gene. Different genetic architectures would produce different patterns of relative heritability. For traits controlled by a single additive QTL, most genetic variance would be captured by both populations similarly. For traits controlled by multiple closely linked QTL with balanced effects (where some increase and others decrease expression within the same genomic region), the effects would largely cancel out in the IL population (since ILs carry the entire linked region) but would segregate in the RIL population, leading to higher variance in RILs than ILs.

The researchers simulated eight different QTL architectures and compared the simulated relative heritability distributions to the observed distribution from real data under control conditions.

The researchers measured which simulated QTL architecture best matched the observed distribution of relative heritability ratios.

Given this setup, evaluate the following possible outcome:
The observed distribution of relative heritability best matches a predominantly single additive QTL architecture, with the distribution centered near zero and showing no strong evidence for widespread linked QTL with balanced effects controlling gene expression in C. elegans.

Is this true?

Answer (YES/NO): NO